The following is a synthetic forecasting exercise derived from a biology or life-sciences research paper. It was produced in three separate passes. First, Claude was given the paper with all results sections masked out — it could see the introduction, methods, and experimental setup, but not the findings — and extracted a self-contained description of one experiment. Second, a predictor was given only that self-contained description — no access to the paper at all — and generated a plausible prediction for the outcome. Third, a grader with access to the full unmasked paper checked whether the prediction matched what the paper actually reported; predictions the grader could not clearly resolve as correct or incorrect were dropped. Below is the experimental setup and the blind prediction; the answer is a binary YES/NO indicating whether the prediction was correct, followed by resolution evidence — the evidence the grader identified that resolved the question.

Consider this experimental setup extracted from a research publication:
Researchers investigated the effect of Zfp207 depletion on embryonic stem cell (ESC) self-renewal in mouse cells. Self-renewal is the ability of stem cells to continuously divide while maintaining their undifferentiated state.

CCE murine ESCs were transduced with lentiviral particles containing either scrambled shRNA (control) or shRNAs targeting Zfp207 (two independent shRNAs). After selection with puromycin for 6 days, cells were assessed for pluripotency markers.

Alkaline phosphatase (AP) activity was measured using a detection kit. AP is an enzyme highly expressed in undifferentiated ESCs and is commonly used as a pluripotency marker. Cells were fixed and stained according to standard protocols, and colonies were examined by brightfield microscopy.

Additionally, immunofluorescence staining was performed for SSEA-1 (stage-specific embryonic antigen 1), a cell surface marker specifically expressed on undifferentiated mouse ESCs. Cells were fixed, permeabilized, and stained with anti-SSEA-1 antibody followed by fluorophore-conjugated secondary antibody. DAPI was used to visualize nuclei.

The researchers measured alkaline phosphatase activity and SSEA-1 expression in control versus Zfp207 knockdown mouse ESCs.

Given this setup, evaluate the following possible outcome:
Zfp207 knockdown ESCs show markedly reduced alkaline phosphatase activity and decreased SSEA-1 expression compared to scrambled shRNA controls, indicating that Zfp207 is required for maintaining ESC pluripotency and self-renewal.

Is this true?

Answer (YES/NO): YES